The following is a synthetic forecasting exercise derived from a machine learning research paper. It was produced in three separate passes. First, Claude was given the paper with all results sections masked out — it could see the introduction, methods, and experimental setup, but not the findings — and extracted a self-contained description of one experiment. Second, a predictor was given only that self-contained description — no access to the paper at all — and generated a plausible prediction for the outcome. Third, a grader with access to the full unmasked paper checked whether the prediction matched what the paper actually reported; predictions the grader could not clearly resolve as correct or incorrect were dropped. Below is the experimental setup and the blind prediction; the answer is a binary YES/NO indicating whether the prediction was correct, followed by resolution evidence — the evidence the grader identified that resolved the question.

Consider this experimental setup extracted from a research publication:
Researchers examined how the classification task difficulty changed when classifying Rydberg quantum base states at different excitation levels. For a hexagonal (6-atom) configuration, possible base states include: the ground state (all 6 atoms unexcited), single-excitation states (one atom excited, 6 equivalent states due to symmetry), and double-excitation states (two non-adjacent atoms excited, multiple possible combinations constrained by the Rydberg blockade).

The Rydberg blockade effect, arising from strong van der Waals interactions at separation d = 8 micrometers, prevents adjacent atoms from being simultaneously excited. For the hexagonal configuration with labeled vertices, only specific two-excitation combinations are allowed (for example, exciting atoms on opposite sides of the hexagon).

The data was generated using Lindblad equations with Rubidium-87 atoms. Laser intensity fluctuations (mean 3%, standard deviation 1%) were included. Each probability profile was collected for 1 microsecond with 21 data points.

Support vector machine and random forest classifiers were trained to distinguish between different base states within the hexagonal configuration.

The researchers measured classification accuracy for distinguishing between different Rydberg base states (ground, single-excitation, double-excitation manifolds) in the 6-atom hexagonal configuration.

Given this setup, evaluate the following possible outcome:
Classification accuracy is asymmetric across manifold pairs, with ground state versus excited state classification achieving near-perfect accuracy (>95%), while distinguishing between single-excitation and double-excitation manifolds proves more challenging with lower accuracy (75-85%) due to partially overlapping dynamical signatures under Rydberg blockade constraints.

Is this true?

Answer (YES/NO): NO